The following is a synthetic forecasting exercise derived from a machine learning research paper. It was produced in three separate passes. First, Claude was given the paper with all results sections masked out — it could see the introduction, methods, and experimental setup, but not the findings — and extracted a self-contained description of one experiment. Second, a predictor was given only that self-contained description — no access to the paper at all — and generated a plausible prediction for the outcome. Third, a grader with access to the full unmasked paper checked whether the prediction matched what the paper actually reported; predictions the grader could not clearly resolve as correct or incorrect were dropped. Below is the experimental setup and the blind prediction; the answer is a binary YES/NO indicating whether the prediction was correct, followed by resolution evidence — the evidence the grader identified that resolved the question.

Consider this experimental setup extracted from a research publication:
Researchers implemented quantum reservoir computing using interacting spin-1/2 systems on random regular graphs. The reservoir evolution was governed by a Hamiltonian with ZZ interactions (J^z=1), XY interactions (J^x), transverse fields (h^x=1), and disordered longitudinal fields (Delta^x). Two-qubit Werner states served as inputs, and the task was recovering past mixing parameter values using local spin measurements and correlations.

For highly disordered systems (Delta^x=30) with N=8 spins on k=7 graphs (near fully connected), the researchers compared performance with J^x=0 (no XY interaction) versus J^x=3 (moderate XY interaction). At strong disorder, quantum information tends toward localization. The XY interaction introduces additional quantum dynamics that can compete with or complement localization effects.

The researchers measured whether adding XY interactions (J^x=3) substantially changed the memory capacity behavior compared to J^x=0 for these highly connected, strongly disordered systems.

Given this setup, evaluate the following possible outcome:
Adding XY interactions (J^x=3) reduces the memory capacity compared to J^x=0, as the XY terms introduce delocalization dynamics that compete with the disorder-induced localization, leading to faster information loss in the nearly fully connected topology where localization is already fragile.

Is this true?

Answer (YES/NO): NO